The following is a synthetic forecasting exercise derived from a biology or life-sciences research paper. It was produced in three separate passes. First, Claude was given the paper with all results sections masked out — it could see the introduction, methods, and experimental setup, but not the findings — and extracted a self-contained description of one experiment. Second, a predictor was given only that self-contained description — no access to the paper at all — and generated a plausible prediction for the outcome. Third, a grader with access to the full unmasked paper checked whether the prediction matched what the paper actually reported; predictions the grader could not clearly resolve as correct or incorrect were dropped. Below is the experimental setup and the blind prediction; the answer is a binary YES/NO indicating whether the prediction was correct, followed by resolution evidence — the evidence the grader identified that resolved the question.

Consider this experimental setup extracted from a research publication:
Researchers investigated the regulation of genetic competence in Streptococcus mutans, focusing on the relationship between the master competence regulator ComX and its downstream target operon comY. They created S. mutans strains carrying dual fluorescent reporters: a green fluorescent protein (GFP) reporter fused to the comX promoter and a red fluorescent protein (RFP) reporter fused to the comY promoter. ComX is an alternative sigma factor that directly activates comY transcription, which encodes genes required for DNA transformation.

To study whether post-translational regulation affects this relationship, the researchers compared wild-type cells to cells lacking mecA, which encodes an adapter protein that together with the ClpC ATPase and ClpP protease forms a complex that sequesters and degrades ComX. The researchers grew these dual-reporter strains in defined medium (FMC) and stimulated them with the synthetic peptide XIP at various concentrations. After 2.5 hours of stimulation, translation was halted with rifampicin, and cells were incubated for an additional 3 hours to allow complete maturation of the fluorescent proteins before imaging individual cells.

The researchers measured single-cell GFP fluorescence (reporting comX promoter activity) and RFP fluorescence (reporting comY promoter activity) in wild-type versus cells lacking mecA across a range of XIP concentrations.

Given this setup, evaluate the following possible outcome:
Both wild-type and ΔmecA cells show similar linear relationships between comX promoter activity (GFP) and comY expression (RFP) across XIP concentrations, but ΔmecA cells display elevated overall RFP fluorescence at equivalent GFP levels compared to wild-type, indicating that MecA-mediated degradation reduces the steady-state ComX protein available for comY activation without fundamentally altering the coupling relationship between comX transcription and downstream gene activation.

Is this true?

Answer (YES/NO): NO